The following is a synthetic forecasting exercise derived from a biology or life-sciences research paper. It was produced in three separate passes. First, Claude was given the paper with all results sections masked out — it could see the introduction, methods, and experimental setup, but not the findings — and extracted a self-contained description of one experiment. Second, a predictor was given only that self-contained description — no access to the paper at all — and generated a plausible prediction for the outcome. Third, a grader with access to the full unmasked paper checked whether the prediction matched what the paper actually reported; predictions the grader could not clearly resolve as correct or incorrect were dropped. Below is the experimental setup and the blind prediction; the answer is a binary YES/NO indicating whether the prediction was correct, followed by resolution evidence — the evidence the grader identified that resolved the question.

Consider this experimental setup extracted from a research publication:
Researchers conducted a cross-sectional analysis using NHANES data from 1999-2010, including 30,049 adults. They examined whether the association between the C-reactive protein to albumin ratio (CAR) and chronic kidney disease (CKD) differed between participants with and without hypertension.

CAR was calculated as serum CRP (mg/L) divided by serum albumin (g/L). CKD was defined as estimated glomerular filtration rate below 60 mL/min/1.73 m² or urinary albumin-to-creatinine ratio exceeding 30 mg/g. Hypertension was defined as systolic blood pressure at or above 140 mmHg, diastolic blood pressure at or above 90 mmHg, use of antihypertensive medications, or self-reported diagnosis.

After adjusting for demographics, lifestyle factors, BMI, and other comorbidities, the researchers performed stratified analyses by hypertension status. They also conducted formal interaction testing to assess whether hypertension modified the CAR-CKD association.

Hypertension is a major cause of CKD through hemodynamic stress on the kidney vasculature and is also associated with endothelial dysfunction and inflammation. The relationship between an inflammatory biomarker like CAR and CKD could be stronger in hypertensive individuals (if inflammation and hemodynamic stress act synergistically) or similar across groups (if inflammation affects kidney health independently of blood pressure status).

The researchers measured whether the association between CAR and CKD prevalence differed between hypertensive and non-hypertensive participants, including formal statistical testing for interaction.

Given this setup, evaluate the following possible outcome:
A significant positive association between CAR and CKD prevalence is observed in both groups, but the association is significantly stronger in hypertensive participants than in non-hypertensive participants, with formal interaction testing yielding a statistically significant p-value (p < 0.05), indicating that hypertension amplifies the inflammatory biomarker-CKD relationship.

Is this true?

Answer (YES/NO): NO